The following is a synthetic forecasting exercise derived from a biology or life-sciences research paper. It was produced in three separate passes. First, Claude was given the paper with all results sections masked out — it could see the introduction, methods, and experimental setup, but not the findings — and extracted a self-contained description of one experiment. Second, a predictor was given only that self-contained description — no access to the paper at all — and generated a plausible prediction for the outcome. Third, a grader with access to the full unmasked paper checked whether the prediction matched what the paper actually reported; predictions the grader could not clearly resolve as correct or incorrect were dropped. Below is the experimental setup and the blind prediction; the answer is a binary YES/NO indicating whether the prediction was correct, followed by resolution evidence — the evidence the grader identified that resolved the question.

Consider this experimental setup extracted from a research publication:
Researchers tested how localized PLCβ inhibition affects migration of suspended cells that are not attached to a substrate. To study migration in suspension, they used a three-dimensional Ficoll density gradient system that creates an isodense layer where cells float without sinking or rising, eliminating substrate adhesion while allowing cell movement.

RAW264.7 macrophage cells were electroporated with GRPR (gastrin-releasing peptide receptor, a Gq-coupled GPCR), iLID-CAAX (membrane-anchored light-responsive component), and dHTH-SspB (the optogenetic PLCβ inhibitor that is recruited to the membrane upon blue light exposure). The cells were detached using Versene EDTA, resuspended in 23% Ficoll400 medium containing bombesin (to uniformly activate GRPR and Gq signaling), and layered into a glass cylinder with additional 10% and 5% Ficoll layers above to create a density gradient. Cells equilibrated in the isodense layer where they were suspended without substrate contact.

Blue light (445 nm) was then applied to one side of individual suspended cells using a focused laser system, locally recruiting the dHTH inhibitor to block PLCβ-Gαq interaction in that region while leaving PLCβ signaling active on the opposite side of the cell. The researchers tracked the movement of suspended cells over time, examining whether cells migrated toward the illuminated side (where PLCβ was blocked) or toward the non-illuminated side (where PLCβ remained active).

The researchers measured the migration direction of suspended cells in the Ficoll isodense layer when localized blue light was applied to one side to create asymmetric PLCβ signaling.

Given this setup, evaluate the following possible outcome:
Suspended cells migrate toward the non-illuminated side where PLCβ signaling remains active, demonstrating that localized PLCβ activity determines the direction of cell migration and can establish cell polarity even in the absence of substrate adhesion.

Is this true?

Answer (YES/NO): YES